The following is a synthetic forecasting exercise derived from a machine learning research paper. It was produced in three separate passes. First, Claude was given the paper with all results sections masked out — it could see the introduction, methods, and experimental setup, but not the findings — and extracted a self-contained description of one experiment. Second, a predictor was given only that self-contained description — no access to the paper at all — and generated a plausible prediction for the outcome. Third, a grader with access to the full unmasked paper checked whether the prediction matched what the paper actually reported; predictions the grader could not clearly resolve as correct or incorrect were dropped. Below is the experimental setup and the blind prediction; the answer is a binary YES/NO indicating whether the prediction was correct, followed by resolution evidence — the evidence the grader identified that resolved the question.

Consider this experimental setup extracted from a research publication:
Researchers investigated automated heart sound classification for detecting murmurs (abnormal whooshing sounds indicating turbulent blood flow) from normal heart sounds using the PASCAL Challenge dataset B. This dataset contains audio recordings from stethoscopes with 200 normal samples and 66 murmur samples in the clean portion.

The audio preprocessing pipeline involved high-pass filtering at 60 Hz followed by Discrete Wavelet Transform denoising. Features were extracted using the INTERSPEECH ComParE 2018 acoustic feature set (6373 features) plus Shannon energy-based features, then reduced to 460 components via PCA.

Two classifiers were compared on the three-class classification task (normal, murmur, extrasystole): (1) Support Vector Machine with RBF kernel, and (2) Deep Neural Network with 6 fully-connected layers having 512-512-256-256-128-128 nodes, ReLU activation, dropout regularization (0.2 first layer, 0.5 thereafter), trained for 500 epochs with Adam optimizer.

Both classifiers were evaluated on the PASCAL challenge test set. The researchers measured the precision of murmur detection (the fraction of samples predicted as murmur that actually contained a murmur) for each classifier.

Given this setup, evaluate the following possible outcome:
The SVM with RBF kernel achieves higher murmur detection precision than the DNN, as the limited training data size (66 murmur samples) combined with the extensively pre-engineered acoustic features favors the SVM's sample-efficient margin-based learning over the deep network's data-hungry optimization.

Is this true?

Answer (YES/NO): NO